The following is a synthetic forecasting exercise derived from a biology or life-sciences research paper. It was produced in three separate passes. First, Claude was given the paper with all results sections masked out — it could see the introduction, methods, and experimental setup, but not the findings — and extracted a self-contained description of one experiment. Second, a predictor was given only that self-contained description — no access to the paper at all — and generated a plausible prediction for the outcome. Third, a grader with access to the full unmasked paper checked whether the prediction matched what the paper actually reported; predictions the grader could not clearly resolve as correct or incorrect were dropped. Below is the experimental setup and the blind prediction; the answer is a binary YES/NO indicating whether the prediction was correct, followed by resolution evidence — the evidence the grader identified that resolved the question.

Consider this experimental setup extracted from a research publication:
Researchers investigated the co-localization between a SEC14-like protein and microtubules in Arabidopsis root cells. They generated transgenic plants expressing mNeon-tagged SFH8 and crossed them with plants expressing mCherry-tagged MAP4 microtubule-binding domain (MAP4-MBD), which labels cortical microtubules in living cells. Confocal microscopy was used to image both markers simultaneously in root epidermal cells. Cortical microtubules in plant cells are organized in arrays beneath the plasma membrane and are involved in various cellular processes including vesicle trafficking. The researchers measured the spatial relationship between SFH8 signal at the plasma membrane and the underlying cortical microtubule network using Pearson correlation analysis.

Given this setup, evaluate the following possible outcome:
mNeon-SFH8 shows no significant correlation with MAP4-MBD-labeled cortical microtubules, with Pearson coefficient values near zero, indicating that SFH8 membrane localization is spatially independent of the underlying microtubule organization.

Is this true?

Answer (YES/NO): YES